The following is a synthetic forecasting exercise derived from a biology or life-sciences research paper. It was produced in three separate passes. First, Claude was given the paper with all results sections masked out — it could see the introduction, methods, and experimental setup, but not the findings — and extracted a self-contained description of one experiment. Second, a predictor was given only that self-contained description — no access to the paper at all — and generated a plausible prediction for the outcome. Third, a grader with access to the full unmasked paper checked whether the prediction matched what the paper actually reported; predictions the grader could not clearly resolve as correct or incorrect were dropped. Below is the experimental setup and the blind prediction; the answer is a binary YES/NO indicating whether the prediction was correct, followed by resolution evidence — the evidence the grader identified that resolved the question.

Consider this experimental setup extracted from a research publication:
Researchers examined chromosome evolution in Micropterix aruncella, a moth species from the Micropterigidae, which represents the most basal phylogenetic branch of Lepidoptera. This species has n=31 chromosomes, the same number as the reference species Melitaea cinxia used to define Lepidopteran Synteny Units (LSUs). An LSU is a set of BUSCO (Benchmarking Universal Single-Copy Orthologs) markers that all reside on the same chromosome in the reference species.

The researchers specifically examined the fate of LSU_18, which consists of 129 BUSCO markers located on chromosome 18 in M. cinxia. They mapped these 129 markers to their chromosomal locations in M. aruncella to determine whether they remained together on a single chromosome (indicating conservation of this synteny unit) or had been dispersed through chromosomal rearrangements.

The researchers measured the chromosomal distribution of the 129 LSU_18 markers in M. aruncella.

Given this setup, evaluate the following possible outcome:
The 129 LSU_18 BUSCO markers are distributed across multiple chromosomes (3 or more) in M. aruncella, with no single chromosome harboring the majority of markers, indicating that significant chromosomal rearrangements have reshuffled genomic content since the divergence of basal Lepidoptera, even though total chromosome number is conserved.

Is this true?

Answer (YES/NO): YES